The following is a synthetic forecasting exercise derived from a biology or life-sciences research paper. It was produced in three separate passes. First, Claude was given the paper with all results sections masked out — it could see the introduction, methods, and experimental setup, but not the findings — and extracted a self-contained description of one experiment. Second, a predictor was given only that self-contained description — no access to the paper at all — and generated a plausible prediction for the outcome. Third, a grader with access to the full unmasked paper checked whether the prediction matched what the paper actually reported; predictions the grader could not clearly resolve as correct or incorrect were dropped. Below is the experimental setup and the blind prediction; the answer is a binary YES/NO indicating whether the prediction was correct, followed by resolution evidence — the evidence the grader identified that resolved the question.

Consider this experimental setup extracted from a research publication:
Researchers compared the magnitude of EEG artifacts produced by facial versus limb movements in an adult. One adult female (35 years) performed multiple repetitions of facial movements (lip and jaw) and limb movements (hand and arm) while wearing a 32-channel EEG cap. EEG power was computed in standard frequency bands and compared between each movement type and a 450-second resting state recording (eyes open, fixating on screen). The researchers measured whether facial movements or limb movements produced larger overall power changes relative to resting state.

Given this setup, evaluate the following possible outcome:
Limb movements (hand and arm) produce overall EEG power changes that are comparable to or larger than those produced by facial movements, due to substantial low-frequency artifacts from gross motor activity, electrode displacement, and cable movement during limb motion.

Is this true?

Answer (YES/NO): NO